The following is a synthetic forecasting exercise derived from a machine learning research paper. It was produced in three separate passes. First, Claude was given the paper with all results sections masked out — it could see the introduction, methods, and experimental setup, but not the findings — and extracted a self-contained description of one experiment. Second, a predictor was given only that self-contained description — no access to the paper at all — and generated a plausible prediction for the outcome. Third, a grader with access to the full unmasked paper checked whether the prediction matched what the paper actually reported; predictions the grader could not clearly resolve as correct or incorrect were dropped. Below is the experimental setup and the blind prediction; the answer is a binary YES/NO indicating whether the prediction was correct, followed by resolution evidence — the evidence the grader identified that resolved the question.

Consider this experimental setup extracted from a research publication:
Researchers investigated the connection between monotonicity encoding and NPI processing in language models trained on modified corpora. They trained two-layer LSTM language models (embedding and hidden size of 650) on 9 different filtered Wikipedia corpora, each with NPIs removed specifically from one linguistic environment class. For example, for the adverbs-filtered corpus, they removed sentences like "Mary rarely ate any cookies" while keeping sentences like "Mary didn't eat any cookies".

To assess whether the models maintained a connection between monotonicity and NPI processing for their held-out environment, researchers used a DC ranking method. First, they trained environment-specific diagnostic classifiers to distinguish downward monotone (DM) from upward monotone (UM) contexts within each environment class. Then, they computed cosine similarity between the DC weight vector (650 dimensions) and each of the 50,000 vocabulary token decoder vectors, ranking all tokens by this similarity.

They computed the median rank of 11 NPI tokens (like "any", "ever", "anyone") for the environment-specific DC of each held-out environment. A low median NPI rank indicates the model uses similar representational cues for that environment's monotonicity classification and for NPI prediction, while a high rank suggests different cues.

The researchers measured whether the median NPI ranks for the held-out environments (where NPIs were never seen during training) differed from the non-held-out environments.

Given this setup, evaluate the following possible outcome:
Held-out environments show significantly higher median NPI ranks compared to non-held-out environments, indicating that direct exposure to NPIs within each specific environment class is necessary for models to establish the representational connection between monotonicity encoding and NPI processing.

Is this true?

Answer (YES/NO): NO